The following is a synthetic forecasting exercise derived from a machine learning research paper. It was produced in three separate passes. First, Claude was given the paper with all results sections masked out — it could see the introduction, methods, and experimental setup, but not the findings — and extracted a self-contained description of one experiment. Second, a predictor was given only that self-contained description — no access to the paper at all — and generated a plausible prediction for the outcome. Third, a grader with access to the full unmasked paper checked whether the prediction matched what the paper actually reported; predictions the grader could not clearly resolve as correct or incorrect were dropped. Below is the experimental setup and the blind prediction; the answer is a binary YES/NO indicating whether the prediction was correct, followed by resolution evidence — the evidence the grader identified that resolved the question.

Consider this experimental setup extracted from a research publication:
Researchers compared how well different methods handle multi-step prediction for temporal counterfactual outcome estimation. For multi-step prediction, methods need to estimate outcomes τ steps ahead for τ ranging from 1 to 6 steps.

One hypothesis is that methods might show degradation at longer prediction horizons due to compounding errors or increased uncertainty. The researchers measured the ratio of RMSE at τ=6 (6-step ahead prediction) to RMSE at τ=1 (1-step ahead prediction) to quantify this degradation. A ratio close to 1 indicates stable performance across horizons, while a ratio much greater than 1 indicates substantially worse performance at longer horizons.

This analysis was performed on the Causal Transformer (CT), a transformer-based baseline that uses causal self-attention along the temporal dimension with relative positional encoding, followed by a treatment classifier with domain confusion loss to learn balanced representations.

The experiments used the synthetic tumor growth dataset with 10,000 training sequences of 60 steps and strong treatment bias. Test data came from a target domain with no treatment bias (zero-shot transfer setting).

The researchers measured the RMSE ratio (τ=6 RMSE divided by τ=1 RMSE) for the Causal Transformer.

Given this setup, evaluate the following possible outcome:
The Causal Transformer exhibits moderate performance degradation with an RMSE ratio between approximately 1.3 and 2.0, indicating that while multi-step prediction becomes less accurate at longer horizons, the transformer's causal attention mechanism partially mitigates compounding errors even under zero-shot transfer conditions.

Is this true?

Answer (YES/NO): YES